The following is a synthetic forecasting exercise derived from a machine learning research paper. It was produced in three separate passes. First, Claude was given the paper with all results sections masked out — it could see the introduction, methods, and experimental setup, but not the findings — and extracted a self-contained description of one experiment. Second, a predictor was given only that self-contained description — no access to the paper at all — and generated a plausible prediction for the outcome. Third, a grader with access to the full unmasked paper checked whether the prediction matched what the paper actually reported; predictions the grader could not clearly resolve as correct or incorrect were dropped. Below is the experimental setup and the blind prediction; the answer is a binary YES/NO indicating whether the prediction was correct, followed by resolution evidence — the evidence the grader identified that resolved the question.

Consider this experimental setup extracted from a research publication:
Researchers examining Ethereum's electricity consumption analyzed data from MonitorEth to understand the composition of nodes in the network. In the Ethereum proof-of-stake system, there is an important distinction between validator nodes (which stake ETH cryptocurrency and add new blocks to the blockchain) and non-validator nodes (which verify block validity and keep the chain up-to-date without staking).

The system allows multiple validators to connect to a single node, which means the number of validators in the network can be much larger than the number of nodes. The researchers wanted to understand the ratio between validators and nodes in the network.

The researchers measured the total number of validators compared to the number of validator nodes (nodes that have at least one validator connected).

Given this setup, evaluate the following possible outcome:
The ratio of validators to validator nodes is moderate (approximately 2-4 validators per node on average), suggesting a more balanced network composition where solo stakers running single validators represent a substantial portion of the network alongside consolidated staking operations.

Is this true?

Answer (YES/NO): NO